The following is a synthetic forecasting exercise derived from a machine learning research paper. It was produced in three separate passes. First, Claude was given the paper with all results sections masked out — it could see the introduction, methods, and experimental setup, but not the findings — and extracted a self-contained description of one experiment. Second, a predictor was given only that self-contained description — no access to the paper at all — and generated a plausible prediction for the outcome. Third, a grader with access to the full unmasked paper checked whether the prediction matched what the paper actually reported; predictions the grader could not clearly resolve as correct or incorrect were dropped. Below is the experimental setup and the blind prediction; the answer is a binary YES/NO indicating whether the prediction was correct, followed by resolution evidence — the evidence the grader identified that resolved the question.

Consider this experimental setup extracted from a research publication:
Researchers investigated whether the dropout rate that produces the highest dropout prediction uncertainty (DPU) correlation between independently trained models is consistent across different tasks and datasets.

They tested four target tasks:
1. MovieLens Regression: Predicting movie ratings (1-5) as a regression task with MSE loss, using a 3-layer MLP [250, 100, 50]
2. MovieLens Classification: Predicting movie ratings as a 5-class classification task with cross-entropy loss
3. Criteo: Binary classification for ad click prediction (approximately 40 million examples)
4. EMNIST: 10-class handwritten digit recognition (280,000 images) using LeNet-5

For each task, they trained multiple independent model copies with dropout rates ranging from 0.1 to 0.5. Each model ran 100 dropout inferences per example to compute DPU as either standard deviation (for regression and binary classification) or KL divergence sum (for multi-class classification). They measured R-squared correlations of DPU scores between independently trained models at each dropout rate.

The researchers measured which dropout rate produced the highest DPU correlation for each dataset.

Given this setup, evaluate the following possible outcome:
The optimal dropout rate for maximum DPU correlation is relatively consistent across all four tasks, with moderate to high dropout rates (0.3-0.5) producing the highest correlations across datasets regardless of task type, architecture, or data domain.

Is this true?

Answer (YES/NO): NO